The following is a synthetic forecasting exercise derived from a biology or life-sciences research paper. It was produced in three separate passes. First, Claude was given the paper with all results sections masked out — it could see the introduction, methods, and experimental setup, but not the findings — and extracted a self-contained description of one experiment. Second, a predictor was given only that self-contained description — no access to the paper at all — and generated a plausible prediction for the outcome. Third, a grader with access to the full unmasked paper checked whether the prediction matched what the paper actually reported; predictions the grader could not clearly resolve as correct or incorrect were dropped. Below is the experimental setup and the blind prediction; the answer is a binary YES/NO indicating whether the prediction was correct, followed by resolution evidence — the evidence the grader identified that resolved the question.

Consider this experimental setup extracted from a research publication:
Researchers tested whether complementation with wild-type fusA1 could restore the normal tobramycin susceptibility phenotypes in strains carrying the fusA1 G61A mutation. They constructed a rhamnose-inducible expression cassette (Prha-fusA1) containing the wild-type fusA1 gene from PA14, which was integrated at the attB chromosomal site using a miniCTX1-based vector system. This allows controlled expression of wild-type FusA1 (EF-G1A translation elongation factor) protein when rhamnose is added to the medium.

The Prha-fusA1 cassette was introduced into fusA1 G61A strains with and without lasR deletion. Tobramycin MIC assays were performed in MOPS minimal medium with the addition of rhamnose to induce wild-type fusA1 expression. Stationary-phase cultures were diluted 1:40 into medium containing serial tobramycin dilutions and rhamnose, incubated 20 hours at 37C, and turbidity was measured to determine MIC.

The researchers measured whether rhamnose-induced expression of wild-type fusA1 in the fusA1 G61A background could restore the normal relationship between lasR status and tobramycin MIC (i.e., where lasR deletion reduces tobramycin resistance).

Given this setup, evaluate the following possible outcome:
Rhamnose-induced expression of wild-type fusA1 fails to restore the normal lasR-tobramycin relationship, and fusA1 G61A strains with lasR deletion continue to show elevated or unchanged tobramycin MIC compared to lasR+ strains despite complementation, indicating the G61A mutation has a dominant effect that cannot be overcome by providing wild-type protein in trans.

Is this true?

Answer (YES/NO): NO